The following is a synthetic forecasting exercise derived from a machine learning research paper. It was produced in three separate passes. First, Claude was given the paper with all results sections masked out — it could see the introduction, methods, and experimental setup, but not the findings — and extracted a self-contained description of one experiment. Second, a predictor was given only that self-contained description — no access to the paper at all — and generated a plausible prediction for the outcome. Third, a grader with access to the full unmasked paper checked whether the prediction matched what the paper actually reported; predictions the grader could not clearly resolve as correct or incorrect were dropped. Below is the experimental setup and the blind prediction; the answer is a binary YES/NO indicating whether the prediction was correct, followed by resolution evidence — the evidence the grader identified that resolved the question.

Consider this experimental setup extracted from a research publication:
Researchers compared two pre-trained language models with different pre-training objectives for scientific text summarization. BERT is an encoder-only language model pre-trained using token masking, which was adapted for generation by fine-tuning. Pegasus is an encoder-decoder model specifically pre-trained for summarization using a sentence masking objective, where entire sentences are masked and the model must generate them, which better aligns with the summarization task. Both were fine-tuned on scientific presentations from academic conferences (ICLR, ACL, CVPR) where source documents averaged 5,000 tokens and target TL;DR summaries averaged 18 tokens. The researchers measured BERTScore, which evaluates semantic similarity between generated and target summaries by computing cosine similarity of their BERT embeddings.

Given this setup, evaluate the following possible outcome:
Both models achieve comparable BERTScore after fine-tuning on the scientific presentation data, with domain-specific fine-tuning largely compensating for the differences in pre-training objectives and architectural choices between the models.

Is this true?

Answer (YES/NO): NO